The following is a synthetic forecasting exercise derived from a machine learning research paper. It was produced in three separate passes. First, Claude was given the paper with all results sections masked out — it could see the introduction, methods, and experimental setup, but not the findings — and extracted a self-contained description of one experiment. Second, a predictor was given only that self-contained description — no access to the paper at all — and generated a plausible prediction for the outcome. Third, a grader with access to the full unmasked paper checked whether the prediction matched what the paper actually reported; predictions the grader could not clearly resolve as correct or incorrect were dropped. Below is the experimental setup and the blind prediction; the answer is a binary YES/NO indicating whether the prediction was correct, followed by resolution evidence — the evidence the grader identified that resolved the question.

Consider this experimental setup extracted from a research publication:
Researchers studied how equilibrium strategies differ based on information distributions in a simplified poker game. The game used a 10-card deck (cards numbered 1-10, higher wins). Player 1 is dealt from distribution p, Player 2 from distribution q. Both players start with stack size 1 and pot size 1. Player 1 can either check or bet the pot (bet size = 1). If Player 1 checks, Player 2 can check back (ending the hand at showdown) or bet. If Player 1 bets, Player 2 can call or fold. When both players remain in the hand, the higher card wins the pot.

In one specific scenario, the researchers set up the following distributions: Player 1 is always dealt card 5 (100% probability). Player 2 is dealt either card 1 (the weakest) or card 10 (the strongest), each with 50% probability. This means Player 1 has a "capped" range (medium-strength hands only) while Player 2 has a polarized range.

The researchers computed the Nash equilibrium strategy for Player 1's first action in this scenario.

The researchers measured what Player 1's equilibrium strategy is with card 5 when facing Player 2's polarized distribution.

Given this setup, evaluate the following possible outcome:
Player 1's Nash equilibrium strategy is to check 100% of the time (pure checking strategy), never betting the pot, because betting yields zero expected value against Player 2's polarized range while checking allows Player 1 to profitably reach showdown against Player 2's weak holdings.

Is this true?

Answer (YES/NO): YES